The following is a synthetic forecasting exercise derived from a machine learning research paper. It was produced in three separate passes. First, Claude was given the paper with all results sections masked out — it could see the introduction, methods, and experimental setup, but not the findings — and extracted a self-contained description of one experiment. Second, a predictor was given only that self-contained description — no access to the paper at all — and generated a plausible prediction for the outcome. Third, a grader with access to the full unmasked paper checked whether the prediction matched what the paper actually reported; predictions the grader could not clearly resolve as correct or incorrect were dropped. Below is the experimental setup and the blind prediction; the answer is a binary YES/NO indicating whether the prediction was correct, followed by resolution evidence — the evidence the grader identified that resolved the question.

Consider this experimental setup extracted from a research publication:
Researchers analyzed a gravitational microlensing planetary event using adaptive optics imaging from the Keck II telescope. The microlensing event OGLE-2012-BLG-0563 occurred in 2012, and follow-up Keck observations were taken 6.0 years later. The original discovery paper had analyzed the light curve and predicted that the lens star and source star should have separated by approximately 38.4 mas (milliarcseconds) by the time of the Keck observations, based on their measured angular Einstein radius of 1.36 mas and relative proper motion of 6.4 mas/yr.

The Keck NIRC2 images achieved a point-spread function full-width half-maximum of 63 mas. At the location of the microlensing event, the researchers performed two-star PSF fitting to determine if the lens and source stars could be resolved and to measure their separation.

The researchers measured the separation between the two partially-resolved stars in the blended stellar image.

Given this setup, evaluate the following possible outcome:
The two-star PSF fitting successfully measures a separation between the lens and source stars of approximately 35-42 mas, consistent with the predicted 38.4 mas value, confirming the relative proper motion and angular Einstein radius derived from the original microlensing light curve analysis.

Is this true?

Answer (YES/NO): NO